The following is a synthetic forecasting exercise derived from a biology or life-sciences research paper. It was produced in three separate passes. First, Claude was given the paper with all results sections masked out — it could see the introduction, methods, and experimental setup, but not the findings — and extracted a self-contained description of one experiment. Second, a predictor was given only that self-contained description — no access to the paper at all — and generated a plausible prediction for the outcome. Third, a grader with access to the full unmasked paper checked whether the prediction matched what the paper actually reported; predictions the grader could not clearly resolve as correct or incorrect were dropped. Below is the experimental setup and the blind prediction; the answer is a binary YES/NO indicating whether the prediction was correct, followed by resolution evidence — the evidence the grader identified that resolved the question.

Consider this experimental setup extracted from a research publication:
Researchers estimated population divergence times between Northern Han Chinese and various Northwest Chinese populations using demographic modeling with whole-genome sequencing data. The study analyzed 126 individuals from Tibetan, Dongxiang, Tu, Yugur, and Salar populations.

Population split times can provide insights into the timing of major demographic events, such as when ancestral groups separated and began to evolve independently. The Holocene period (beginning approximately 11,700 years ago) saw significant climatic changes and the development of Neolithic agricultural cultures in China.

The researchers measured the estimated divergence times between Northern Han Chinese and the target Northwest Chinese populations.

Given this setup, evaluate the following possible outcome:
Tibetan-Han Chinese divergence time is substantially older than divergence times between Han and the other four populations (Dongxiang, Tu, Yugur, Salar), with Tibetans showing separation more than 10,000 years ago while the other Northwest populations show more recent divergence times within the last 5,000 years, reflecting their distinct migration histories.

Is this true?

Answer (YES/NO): NO